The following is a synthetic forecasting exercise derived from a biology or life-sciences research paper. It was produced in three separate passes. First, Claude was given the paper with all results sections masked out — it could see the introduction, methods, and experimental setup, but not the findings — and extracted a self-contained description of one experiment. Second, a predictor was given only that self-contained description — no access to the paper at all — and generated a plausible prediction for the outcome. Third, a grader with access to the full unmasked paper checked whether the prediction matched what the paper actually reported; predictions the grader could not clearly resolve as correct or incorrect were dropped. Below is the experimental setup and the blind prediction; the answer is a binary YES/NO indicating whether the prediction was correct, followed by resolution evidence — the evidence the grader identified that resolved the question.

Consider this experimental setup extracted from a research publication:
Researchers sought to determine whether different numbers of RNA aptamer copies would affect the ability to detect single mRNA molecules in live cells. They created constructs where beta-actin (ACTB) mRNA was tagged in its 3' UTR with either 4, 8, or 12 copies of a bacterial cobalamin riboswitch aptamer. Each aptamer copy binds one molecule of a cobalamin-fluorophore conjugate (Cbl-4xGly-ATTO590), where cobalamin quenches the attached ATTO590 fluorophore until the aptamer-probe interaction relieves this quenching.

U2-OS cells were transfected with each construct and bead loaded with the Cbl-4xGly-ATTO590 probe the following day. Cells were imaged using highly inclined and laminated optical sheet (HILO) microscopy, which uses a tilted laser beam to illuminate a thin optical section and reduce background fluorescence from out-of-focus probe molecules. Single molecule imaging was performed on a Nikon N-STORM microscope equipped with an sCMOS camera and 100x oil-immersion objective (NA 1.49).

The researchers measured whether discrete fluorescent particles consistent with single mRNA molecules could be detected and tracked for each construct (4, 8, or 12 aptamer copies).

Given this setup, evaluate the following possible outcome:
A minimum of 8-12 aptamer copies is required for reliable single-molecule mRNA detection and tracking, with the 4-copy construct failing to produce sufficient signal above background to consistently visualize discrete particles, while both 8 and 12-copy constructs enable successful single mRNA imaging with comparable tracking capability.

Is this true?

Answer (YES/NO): NO